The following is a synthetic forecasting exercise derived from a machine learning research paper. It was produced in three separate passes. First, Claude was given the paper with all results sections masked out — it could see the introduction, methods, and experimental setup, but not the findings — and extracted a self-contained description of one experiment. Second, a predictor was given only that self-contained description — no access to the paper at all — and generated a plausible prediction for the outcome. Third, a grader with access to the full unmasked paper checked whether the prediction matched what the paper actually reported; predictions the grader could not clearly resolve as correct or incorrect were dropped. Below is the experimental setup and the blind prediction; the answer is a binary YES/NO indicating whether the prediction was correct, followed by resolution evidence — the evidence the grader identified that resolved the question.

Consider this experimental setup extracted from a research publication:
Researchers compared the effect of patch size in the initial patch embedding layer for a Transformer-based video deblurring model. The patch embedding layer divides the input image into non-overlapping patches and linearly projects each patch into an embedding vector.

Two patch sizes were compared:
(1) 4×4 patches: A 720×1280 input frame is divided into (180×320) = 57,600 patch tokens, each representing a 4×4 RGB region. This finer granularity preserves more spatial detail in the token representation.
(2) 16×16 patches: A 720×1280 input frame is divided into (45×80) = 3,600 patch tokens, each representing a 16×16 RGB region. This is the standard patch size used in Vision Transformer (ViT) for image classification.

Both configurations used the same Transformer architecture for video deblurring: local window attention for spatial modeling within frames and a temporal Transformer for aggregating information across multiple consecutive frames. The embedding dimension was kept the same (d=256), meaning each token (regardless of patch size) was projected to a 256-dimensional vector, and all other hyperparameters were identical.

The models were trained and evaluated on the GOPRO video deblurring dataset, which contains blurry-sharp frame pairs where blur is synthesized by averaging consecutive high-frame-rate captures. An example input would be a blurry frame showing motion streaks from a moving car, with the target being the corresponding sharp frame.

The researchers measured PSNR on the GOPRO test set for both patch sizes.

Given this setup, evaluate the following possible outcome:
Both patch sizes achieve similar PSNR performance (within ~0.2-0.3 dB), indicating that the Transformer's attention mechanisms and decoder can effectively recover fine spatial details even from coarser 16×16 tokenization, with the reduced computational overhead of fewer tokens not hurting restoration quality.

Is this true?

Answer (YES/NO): NO